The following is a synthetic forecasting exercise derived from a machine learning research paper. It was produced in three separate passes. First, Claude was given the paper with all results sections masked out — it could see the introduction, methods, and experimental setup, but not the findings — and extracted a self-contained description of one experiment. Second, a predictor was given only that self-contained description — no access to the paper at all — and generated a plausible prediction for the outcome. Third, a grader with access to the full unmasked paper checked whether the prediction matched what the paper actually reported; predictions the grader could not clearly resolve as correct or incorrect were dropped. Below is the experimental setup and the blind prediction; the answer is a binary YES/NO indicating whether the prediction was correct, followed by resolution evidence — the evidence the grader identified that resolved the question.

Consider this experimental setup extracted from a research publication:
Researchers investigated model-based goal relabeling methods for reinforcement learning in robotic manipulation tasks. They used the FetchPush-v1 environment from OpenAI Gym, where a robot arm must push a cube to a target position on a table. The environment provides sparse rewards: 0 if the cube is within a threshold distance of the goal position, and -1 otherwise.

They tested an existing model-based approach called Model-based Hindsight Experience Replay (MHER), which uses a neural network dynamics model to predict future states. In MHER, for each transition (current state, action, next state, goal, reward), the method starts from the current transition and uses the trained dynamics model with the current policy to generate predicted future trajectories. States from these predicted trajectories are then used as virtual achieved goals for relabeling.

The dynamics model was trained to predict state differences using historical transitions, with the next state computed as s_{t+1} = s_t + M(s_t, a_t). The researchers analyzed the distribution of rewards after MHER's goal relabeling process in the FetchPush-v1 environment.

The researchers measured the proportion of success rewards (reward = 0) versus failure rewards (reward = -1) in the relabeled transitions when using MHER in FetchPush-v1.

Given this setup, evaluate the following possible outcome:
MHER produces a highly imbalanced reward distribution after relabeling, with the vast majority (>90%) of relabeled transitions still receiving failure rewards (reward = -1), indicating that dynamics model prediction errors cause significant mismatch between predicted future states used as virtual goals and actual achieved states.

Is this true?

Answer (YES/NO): NO